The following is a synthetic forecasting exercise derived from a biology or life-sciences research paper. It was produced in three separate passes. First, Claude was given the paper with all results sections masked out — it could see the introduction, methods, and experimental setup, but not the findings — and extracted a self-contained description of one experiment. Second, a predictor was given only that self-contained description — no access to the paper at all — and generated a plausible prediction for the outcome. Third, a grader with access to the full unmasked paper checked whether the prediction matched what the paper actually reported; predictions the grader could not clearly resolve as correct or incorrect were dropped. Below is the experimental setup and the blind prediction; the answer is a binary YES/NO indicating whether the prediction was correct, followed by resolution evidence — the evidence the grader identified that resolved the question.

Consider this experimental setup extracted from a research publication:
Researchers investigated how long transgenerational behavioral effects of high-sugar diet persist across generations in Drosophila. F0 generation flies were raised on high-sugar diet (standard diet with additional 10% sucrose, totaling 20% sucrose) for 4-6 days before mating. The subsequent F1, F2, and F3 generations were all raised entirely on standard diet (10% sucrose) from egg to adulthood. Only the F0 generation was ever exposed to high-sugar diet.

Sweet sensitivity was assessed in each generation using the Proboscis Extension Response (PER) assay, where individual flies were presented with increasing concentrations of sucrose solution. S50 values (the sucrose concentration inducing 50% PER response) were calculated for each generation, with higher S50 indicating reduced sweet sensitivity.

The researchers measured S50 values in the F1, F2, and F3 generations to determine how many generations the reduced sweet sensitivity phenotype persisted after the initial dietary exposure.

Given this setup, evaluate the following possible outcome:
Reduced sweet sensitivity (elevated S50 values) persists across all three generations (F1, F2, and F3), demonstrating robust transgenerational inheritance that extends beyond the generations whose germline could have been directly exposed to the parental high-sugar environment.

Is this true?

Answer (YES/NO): YES